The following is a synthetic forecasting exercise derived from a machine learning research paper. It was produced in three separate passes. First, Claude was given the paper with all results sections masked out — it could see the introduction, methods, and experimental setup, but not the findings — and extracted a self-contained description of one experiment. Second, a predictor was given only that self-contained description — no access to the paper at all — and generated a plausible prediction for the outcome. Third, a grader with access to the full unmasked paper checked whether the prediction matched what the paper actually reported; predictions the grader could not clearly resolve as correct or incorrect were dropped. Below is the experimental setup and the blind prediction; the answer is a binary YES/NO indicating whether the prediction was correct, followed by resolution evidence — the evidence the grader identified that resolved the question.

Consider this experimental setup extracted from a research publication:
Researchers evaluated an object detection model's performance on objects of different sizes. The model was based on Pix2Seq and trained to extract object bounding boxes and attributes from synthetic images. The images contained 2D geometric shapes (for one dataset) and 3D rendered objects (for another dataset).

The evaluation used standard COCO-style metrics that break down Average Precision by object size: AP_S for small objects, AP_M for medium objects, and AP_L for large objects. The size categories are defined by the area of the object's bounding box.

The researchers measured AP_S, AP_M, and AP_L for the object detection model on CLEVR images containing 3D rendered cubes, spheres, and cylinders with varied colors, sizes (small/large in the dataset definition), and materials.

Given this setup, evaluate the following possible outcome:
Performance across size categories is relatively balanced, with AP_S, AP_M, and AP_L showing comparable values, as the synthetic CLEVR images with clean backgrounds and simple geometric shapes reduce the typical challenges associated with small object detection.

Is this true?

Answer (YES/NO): NO